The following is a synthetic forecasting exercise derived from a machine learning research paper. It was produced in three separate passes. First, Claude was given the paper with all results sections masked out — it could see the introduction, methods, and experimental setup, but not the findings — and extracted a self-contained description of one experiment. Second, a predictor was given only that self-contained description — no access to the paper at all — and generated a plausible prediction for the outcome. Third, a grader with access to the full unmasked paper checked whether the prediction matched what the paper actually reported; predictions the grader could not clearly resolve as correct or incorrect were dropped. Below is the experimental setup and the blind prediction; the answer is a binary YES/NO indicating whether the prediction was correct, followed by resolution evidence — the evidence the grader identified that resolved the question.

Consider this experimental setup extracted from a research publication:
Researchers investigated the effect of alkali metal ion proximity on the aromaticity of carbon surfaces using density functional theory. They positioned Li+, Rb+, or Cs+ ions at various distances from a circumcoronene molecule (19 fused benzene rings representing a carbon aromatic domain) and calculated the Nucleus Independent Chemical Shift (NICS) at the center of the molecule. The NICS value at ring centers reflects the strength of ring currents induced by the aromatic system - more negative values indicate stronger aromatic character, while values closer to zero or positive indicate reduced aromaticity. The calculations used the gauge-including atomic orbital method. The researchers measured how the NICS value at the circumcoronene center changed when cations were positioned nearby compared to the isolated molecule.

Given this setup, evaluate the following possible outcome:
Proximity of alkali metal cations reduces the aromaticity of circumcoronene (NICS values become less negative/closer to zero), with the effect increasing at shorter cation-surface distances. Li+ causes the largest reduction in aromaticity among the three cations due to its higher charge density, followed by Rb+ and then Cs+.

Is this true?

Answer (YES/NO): YES